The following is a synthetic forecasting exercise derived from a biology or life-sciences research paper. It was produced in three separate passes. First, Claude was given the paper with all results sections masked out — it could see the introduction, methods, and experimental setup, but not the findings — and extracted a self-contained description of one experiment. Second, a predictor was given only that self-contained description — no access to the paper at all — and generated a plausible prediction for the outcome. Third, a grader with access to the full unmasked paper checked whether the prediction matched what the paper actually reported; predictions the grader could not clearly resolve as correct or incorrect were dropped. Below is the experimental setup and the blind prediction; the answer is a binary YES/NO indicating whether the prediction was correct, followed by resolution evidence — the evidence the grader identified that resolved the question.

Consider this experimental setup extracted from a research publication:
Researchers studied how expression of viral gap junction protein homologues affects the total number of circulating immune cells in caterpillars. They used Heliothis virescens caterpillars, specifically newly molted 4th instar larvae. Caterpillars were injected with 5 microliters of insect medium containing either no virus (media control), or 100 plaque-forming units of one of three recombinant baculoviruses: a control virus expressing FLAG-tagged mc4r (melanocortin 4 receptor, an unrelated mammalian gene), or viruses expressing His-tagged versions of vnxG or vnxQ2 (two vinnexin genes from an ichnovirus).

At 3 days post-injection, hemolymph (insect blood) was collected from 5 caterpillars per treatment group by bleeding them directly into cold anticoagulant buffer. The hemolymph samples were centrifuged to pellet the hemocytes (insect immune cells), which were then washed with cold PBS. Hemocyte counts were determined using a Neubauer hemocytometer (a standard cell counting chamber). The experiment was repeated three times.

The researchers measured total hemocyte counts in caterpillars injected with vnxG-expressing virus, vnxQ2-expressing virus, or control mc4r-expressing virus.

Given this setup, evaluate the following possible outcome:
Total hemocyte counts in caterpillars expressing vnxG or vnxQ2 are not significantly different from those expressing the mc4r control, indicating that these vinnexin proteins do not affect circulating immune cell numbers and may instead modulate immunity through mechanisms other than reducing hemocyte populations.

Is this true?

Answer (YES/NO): YES